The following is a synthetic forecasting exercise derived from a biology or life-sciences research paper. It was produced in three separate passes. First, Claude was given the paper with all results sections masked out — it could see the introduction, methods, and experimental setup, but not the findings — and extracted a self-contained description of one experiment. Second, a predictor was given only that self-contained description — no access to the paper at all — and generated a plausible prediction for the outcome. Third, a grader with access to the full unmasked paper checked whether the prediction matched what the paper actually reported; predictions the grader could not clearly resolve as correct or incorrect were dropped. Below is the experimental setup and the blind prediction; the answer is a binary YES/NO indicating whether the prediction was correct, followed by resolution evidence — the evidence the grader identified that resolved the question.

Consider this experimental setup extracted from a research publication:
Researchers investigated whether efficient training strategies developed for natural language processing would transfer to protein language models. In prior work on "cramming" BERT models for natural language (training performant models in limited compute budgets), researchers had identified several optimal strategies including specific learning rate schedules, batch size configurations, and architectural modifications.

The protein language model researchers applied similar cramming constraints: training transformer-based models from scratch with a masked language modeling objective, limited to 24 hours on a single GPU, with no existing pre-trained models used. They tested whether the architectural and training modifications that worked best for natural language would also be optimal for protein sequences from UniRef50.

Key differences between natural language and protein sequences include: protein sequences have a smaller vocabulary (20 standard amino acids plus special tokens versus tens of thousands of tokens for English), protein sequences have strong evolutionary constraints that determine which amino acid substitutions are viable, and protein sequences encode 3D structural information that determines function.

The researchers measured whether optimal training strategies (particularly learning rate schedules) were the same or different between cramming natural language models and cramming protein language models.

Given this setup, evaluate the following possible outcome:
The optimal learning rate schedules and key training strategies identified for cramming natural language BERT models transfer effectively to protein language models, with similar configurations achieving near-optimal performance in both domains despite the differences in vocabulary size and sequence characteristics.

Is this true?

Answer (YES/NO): NO